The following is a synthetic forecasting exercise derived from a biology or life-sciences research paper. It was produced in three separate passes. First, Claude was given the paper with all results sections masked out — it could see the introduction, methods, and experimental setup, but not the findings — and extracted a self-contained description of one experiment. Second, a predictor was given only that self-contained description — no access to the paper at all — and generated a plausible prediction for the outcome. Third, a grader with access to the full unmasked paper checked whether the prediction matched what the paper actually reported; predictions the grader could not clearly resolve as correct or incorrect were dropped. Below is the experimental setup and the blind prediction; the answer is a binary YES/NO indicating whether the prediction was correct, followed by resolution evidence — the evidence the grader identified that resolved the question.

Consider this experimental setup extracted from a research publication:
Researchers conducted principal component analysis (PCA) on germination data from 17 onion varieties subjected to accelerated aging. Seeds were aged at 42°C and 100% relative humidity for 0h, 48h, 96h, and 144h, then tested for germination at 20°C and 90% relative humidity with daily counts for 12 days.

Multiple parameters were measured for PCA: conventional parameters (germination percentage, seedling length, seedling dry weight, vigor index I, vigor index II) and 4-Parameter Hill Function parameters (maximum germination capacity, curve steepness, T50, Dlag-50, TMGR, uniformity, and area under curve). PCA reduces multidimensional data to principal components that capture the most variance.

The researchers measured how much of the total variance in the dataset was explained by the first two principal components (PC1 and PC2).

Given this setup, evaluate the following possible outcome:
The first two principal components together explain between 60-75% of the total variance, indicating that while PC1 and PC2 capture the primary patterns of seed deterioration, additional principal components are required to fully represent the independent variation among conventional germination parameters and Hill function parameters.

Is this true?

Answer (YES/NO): YES